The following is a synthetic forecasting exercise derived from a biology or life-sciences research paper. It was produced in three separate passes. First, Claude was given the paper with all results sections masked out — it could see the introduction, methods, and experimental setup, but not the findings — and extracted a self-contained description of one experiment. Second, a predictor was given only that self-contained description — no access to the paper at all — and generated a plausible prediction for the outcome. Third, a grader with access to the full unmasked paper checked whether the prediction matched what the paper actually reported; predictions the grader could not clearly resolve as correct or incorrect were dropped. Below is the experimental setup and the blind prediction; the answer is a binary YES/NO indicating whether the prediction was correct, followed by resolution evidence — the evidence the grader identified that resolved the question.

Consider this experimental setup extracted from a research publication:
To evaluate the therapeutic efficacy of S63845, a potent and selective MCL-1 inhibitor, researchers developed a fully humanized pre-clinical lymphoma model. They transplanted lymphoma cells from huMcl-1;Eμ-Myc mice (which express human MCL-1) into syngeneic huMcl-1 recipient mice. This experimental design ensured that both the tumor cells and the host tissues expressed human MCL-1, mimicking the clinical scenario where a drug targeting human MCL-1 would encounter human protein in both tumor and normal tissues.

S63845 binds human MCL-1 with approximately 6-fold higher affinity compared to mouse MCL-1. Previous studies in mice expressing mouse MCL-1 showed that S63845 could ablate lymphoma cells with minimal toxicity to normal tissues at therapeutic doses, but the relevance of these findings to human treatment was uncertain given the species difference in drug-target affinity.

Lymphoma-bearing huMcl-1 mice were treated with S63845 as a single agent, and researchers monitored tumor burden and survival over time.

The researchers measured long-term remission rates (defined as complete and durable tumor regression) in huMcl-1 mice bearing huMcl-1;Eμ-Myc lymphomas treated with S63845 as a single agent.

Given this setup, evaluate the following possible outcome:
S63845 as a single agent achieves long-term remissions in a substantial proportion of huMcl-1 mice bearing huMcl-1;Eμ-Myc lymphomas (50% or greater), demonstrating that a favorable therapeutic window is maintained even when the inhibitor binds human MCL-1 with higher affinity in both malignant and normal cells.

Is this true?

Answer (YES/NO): YES